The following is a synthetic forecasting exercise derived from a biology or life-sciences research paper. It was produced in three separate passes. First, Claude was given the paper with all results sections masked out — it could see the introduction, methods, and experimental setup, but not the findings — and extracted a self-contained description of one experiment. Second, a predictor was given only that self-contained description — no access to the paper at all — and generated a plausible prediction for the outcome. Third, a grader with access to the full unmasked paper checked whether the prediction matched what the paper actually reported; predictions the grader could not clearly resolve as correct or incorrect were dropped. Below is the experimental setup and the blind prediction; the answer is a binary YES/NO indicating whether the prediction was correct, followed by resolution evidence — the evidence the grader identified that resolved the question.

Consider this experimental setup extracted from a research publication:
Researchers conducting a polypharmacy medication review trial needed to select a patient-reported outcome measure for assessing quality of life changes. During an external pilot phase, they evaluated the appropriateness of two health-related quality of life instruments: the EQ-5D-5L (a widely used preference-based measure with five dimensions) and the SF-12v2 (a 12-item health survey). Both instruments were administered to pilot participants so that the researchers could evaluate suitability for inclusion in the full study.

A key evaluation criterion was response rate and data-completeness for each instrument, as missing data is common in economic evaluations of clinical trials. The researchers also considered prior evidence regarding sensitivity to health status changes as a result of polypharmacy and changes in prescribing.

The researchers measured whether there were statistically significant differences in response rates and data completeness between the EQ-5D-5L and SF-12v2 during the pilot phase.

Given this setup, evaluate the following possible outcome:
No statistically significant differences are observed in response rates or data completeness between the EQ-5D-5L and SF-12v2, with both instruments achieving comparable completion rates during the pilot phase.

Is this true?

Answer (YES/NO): YES